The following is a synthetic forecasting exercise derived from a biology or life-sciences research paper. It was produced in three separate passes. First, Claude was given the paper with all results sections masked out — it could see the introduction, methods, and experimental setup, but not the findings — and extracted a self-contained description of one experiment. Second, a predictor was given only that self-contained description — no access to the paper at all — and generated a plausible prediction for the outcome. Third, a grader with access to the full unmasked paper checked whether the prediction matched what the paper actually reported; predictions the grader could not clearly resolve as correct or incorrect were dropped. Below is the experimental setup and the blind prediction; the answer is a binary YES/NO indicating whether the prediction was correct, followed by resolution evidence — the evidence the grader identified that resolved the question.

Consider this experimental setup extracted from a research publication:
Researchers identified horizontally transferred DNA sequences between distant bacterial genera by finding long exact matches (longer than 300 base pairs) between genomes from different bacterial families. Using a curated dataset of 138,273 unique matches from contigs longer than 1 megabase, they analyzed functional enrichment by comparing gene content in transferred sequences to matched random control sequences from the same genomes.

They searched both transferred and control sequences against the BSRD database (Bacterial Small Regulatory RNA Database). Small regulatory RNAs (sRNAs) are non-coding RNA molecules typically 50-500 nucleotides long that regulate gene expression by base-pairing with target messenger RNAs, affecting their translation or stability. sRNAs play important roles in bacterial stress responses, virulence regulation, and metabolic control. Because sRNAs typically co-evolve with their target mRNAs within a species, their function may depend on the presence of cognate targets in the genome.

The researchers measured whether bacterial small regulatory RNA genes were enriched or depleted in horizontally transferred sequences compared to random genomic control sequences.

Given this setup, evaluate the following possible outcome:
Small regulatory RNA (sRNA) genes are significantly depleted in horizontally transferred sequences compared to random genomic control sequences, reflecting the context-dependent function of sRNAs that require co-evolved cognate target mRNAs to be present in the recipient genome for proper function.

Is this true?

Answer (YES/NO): YES